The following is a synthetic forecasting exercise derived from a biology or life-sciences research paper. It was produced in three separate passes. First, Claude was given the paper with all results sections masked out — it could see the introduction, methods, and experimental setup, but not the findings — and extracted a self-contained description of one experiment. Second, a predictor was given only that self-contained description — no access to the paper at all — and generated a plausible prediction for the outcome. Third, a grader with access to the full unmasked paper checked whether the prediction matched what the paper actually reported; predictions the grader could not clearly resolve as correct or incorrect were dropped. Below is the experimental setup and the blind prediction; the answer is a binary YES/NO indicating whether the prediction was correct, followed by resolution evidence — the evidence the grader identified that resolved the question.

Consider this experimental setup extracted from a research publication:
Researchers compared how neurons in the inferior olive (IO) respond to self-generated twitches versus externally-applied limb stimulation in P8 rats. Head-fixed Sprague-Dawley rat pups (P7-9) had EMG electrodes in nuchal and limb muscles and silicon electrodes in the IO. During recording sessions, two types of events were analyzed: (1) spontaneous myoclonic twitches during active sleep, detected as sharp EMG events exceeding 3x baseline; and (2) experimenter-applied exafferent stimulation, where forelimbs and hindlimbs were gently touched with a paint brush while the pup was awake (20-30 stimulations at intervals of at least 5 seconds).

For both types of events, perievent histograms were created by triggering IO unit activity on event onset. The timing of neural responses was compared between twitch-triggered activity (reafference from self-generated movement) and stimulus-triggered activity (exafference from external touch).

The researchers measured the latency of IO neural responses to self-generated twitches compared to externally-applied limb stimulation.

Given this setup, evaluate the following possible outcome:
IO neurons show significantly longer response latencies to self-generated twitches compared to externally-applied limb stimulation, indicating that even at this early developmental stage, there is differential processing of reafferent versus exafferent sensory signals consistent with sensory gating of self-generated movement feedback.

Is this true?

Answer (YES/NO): NO